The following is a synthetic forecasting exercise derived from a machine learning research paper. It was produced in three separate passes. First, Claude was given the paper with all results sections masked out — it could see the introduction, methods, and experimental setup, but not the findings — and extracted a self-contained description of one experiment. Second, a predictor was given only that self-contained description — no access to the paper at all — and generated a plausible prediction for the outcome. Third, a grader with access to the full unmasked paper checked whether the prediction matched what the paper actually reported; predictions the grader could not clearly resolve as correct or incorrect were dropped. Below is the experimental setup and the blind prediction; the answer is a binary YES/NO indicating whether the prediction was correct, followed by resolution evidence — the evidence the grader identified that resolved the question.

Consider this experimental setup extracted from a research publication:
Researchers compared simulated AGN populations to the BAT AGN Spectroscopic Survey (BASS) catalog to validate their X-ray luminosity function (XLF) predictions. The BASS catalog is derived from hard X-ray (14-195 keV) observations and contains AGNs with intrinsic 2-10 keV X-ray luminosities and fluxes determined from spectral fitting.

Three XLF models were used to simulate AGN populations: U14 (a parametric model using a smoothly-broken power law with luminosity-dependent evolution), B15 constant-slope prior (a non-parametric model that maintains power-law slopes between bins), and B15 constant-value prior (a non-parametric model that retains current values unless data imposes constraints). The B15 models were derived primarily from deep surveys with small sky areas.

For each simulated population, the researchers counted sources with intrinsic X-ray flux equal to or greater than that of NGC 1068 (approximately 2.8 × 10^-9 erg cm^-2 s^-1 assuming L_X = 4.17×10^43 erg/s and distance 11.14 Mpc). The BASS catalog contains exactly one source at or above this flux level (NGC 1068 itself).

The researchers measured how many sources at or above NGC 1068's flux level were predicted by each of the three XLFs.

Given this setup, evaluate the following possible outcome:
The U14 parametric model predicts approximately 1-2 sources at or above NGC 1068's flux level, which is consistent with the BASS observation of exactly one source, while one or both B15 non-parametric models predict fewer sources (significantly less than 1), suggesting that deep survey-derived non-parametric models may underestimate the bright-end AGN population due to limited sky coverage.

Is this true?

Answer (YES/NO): NO